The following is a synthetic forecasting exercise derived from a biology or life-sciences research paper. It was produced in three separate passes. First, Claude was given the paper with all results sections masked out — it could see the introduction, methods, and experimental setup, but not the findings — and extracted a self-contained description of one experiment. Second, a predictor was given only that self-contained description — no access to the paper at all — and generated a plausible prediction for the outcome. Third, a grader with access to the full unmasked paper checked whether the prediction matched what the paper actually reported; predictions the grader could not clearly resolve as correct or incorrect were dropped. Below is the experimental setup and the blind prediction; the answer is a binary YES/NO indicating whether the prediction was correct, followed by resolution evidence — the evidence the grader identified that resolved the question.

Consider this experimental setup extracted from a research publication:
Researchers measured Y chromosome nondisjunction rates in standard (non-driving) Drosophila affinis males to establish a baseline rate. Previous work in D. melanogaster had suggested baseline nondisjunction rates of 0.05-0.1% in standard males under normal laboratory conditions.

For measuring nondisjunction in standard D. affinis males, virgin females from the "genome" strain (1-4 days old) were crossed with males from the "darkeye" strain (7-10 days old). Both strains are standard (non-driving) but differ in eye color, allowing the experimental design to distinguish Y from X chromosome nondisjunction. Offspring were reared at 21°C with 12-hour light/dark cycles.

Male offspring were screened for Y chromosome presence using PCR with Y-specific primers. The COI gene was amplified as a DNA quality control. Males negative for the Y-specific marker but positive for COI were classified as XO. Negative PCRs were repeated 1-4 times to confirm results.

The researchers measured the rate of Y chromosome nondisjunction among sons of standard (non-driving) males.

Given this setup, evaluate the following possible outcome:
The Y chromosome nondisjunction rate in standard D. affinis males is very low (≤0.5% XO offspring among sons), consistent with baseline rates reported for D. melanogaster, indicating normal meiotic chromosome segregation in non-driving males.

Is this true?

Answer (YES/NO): YES